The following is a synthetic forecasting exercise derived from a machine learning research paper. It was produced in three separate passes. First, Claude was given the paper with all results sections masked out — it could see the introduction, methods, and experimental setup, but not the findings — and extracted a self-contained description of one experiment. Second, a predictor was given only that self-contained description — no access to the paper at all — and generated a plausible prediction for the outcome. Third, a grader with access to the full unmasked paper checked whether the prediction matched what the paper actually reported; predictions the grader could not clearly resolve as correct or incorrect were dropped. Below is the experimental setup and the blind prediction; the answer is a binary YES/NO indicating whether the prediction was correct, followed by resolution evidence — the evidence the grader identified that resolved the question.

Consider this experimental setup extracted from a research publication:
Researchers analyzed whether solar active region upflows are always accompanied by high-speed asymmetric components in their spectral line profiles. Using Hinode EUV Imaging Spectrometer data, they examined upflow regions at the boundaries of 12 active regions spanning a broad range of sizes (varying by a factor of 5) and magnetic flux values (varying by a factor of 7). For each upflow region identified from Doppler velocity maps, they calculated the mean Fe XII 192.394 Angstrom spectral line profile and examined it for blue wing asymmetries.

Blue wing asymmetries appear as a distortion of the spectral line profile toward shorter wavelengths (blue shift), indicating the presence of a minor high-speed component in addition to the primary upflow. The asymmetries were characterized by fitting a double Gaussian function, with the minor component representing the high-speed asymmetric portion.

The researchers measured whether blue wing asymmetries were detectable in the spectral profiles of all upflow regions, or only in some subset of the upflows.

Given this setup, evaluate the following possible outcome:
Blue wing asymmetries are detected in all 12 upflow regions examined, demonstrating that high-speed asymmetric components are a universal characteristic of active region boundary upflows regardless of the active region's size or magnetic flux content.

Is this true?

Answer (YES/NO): NO